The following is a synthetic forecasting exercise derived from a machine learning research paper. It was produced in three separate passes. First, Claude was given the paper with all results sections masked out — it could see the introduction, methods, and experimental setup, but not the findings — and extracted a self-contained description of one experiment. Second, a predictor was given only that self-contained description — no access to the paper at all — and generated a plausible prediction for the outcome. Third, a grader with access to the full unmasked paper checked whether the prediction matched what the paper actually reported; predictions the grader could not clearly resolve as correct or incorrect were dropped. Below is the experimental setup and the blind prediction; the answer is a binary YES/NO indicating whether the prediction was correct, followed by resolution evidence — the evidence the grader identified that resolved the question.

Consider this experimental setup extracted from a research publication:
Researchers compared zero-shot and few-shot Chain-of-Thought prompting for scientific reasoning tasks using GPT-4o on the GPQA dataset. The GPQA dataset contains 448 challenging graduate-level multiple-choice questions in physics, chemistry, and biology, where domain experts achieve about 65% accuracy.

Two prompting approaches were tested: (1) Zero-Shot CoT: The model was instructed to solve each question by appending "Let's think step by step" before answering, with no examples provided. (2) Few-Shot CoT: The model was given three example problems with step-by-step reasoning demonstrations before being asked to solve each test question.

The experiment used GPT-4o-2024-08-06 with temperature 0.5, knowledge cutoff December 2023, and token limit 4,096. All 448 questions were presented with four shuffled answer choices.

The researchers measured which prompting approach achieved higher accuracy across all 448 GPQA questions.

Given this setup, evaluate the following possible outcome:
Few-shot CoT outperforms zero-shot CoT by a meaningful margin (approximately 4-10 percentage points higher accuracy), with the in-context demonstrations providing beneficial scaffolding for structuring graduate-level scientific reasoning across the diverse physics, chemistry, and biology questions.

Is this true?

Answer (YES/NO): NO